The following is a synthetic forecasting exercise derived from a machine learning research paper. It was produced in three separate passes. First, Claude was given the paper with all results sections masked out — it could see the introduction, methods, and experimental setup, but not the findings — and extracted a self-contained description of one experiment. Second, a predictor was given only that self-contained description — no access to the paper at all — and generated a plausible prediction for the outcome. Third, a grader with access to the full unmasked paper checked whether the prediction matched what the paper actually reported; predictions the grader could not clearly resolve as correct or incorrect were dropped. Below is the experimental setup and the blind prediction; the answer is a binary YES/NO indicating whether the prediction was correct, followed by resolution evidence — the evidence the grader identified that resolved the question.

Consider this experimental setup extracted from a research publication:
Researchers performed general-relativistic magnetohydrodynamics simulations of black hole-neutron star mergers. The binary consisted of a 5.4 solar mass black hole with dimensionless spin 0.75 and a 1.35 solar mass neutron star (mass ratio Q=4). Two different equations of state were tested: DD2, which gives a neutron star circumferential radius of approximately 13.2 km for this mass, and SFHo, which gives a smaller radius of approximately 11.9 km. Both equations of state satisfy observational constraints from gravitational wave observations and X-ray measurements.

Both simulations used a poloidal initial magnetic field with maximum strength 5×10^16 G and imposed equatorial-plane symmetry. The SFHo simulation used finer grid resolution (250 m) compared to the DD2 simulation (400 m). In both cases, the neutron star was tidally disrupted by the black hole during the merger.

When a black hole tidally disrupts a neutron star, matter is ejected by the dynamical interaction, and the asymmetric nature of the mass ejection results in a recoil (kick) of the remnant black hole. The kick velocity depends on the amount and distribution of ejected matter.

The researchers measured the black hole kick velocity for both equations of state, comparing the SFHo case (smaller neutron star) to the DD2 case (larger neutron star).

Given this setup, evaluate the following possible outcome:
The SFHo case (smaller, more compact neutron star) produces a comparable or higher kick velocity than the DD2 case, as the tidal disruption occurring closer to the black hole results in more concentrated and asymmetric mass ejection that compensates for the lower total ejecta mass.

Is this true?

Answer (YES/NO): NO